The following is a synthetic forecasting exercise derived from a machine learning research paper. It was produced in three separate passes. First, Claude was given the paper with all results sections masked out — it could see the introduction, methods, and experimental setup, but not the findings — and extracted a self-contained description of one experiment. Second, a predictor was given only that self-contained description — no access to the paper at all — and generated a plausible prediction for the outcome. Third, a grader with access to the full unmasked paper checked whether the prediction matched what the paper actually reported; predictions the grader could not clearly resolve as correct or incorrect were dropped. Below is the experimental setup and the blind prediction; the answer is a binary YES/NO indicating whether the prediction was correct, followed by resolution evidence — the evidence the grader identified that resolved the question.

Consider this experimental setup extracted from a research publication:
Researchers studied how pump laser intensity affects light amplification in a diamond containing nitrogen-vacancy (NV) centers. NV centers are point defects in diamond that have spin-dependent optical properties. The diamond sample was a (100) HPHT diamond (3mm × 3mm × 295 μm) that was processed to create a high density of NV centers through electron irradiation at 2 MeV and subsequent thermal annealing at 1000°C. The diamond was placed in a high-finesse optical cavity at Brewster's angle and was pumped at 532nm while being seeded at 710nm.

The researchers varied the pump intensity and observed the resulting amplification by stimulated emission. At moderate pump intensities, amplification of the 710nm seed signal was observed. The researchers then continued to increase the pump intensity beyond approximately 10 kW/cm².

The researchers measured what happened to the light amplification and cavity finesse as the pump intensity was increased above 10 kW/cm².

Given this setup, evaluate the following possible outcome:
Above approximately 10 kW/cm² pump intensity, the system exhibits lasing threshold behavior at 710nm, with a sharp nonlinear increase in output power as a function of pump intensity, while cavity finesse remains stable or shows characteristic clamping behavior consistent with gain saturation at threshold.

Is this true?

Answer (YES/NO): NO